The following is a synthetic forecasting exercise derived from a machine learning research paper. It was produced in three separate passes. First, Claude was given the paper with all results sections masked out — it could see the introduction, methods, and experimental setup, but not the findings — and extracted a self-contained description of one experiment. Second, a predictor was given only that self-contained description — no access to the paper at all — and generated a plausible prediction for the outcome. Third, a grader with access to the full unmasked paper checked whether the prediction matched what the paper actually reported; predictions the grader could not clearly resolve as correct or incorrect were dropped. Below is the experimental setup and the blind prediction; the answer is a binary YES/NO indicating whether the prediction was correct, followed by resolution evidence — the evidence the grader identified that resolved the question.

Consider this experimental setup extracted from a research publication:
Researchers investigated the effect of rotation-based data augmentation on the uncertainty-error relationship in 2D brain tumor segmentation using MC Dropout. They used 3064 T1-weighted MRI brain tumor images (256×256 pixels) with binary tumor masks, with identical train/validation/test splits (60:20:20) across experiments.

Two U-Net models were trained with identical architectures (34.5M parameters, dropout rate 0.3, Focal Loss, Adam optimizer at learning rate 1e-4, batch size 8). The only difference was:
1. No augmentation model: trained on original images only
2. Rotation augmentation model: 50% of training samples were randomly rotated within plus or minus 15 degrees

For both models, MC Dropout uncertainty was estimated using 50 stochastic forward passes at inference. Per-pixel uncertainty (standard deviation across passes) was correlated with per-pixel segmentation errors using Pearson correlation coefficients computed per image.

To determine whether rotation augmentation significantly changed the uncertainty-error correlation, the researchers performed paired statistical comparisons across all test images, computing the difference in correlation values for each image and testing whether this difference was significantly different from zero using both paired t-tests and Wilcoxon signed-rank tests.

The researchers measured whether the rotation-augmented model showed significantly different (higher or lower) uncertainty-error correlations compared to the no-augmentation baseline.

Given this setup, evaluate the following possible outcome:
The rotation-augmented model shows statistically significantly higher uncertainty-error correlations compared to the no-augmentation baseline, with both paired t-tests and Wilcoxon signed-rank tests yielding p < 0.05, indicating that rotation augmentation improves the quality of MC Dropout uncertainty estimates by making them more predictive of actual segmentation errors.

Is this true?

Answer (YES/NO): NO